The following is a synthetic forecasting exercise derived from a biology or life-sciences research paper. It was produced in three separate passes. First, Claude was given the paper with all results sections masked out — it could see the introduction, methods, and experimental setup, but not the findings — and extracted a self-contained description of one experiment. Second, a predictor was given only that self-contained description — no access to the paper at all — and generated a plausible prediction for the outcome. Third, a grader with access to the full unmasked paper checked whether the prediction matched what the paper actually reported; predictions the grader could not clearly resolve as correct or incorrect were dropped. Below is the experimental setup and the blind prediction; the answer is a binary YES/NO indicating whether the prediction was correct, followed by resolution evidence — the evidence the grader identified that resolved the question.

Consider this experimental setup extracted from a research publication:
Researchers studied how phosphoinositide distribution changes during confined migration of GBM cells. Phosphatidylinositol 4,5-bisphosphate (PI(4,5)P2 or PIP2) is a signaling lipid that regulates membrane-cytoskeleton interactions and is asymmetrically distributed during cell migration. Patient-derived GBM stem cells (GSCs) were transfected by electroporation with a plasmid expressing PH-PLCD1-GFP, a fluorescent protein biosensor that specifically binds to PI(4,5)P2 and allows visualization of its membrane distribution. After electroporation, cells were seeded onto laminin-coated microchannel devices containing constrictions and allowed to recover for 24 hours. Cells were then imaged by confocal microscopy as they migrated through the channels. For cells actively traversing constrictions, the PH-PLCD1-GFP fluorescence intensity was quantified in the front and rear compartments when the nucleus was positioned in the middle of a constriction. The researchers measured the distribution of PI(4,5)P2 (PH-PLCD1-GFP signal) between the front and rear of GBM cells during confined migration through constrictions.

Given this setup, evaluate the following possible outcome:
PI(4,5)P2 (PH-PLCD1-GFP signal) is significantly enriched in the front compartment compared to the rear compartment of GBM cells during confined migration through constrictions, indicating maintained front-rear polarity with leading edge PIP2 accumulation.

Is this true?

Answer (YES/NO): YES